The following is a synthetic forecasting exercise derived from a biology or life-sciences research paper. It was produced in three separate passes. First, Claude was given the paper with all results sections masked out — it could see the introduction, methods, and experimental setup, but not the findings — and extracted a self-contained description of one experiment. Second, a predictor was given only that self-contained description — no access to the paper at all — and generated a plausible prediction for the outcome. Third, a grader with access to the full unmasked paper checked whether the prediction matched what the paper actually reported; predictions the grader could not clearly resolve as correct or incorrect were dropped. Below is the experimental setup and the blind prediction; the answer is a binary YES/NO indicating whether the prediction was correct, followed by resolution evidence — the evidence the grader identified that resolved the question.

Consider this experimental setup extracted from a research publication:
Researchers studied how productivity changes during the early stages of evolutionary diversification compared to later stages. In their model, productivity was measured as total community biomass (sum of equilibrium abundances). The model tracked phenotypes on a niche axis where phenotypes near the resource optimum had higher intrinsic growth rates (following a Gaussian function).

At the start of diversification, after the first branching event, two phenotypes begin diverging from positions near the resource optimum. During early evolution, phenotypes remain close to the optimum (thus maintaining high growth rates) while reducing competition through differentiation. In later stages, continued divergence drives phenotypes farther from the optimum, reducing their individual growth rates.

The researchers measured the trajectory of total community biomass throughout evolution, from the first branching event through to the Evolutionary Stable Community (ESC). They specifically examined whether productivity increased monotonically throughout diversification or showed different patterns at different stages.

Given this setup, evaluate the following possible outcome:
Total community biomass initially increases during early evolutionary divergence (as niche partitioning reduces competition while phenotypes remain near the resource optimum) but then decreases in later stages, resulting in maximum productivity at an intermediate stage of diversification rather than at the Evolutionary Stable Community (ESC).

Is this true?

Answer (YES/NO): NO